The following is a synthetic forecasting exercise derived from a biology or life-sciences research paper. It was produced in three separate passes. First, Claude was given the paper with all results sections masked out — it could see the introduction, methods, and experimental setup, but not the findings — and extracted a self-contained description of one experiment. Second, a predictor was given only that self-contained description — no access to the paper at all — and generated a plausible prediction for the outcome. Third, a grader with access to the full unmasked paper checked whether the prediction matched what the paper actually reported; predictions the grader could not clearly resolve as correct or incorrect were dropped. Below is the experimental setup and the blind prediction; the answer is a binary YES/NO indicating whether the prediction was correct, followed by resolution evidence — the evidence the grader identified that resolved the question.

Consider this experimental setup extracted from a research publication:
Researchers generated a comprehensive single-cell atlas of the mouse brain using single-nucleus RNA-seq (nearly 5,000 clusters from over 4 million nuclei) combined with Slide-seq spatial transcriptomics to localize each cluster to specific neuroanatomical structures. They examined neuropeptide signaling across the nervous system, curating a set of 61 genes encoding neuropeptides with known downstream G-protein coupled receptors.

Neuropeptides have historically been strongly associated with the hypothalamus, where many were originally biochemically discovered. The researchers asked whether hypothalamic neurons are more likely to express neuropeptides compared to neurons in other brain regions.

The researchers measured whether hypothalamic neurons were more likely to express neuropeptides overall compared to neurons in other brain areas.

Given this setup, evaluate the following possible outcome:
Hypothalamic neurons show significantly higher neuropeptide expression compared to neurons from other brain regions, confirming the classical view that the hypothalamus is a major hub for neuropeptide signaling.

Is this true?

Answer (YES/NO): NO